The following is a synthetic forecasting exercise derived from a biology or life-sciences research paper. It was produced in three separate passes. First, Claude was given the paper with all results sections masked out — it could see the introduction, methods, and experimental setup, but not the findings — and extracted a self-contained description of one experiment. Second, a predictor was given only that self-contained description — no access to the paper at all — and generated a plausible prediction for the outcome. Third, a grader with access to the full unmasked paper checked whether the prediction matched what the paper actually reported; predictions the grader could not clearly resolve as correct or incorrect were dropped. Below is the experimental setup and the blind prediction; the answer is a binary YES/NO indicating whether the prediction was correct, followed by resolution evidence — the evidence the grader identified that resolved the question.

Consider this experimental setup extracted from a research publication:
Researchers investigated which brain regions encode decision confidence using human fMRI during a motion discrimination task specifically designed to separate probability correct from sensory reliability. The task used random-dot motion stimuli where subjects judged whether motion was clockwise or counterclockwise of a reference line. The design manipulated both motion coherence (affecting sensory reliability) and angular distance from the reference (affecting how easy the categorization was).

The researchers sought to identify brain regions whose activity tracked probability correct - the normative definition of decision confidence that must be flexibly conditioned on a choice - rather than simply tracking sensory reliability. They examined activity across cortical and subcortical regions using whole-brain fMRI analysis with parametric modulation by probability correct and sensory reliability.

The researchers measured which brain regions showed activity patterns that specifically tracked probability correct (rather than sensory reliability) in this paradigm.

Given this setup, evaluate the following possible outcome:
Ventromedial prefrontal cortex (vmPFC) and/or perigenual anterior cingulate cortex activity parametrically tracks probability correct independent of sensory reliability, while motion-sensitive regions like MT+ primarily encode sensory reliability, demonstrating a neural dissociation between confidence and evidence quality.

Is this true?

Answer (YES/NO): YES